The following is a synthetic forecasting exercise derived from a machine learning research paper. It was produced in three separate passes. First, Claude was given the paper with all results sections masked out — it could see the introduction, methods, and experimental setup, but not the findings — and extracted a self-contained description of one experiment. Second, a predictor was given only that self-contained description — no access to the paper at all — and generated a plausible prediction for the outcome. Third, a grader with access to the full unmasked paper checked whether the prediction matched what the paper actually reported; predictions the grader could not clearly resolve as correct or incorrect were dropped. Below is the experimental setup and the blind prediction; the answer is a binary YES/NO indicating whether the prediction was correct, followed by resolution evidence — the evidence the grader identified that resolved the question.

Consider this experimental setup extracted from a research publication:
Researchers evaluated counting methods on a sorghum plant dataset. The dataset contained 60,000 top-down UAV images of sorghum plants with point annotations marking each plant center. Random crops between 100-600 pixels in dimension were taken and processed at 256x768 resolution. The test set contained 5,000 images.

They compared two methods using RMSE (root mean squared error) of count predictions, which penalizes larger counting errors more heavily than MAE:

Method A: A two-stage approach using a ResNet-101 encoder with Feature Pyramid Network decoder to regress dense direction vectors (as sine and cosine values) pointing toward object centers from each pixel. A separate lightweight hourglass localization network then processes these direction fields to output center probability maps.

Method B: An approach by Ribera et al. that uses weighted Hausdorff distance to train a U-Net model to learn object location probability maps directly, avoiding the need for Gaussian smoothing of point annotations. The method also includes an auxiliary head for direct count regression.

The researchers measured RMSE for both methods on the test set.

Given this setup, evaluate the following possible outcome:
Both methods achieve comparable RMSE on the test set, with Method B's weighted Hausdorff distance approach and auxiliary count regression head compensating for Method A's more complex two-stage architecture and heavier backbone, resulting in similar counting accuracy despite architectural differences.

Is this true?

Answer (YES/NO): NO